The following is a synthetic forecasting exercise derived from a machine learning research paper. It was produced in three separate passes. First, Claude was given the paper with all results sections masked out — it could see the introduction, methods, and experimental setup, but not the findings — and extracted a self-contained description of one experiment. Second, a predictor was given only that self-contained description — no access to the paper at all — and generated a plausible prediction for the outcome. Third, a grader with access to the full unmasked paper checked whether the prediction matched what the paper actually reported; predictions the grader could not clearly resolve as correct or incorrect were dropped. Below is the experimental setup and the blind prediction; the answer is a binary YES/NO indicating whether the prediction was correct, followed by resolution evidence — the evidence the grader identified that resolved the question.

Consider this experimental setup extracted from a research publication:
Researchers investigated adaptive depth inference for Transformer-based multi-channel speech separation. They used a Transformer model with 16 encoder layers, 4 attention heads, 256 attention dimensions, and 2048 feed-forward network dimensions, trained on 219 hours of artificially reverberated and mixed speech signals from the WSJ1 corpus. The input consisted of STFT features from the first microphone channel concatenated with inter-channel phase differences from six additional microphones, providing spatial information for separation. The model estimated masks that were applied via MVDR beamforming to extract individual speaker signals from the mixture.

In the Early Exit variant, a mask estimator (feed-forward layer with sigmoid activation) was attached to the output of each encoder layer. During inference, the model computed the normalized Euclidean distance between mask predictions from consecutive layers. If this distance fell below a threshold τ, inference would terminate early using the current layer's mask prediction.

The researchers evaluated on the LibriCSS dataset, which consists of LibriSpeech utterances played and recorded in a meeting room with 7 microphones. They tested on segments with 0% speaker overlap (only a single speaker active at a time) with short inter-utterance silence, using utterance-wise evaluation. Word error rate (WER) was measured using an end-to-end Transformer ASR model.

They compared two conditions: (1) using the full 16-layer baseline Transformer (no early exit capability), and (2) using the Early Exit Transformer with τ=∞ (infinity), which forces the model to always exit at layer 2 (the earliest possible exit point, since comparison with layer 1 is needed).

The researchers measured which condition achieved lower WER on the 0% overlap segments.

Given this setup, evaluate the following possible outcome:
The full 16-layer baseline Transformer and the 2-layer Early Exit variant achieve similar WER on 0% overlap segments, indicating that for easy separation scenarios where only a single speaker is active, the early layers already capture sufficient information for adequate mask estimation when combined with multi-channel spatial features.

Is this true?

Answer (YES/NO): NO